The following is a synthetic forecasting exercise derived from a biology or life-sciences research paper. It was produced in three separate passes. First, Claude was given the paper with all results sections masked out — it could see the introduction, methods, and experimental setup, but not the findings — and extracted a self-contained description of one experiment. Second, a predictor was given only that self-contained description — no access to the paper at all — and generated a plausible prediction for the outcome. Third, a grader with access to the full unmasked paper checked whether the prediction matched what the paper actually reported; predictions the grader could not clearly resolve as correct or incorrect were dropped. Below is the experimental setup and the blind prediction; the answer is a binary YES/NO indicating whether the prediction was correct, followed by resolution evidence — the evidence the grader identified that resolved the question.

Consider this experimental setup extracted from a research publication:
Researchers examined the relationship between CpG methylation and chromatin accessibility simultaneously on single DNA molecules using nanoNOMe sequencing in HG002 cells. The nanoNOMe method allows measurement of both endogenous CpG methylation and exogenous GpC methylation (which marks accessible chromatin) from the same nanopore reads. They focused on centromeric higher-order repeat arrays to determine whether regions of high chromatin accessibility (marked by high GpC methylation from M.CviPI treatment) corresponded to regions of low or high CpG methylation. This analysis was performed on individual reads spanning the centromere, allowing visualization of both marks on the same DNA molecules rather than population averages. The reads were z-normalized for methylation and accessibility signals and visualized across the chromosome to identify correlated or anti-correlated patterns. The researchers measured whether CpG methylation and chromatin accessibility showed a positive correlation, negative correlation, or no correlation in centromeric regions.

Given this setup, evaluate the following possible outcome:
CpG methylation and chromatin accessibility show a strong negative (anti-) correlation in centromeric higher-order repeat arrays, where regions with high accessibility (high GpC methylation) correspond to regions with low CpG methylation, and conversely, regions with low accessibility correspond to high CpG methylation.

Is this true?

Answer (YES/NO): NO